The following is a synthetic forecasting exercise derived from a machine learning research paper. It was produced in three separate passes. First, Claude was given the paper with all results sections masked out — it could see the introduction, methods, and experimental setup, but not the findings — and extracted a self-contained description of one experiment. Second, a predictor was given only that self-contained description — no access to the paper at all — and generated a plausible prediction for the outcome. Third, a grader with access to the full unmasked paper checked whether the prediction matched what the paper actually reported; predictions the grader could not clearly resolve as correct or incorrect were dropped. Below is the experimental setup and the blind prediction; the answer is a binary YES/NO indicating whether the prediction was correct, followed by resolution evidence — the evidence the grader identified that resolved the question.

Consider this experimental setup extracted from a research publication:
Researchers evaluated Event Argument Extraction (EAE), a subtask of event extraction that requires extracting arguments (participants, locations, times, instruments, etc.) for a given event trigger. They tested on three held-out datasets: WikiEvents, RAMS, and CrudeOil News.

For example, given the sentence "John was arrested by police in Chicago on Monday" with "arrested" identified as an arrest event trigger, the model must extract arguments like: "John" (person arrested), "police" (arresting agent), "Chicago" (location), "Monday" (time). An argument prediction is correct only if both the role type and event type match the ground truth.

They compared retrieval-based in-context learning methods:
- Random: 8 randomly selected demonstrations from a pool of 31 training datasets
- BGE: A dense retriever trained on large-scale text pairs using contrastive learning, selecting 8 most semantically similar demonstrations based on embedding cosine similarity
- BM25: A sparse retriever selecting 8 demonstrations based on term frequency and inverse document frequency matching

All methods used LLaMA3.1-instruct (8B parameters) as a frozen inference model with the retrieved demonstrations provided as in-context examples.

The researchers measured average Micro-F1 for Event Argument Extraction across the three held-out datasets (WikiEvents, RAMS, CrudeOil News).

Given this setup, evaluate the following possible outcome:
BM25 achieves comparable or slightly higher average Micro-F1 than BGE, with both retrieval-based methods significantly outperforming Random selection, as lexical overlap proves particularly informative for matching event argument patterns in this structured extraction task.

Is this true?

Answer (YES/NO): NO